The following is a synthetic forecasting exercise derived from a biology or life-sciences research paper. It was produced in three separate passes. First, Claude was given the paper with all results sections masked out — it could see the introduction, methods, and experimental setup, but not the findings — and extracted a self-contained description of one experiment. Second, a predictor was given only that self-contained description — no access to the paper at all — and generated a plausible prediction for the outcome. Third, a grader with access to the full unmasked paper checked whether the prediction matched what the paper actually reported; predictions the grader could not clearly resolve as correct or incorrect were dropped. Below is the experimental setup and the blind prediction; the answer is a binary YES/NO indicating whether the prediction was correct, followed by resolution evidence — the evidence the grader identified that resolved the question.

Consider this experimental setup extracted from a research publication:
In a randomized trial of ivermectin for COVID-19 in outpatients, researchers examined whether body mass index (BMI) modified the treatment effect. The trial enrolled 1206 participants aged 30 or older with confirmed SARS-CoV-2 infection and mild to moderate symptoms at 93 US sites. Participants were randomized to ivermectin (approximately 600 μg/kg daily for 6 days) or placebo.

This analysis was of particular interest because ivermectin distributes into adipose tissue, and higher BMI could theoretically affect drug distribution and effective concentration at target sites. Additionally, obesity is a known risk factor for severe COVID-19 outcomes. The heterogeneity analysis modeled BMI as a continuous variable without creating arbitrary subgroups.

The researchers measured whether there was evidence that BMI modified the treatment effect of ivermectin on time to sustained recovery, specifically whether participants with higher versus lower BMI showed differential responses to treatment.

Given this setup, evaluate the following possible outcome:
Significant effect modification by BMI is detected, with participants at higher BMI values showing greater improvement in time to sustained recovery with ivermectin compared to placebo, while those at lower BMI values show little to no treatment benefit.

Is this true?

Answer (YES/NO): NO